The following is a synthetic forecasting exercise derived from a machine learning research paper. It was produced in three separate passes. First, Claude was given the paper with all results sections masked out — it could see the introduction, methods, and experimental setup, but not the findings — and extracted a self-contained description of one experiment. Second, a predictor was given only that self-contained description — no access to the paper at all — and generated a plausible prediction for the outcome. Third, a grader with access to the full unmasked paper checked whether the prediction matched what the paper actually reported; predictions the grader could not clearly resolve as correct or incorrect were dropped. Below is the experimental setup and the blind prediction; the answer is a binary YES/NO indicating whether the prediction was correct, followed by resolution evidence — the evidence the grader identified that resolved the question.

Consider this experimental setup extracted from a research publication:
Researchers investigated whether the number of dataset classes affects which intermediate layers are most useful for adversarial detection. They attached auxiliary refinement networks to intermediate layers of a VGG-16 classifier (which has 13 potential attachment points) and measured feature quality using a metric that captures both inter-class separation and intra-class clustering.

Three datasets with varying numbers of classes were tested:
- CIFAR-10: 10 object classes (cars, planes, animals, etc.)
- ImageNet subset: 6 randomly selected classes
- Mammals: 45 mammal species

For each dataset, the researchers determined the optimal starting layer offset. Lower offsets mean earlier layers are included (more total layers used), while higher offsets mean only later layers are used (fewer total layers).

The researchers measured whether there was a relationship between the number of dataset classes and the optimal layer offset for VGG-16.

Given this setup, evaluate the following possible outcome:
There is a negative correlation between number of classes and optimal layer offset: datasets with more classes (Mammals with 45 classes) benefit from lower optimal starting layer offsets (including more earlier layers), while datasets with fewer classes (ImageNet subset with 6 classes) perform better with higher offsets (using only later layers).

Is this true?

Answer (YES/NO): NO